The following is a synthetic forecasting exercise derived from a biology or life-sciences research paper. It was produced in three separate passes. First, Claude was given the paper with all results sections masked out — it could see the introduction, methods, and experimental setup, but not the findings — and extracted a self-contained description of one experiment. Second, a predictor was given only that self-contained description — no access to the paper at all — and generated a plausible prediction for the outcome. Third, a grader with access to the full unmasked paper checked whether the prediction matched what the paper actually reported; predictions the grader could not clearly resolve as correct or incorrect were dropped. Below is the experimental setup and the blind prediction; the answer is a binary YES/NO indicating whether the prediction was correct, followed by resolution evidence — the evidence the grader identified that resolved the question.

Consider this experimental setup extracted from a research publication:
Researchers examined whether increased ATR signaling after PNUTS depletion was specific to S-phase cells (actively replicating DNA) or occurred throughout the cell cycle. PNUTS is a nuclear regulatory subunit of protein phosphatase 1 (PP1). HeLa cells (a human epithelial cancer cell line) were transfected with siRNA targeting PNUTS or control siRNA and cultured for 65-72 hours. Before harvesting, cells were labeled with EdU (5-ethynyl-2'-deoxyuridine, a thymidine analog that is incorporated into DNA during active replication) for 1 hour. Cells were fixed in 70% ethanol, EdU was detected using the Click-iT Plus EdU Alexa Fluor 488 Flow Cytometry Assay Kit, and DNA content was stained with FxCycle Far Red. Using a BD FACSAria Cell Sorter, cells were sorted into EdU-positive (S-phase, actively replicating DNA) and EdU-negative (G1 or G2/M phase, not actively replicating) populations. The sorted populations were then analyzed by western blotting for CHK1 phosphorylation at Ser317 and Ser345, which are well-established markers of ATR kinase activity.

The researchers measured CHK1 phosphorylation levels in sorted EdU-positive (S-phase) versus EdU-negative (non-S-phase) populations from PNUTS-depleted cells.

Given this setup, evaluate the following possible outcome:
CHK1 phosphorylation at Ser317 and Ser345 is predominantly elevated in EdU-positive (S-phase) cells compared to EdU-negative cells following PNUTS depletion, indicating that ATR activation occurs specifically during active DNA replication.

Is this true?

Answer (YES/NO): NO